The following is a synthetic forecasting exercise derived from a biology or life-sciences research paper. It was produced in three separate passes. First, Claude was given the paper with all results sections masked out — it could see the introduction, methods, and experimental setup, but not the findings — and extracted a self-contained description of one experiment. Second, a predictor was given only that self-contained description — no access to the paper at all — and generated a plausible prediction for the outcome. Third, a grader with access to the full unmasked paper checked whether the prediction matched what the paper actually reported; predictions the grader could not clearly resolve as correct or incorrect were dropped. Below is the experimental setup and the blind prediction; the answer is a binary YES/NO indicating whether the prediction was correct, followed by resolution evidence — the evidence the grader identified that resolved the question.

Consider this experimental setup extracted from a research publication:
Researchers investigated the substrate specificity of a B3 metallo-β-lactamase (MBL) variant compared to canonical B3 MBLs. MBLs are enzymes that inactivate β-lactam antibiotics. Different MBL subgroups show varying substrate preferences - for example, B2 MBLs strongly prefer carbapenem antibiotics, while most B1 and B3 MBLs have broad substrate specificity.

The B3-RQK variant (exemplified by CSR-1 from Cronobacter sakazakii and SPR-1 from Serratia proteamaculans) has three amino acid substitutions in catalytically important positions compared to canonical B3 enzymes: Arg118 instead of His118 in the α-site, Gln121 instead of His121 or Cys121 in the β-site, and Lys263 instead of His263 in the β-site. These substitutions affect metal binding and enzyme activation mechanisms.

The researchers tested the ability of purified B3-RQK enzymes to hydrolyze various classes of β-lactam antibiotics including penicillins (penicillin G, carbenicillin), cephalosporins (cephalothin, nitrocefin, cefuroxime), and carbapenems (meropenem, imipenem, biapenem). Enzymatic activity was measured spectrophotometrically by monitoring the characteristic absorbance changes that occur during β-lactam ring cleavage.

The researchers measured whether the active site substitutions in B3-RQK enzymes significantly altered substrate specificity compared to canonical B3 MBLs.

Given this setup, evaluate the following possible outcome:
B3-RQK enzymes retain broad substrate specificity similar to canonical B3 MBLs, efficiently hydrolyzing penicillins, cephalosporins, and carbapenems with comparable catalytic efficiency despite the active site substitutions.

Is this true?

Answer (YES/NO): NO